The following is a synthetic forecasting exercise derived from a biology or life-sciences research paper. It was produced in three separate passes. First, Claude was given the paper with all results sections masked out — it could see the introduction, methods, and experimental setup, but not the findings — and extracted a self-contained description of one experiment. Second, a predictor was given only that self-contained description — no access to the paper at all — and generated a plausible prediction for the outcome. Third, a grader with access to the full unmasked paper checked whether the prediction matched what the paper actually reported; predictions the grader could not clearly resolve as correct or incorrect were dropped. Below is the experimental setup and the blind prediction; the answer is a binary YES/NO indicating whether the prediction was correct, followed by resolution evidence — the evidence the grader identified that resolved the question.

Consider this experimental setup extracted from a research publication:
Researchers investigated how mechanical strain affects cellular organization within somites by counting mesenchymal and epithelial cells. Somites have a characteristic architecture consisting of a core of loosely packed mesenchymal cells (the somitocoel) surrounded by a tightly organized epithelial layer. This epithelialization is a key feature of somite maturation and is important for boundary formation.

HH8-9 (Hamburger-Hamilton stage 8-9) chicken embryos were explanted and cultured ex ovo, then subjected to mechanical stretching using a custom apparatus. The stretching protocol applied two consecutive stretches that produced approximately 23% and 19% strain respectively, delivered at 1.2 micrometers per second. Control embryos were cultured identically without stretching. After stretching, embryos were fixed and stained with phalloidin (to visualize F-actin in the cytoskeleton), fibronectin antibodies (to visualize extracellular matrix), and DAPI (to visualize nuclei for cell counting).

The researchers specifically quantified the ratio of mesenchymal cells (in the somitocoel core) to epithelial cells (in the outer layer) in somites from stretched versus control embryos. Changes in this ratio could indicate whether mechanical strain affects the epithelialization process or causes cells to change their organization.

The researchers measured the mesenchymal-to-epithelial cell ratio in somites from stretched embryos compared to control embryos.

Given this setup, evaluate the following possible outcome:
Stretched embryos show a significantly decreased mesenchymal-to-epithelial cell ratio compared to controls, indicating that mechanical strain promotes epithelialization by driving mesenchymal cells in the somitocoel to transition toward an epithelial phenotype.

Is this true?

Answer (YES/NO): YES